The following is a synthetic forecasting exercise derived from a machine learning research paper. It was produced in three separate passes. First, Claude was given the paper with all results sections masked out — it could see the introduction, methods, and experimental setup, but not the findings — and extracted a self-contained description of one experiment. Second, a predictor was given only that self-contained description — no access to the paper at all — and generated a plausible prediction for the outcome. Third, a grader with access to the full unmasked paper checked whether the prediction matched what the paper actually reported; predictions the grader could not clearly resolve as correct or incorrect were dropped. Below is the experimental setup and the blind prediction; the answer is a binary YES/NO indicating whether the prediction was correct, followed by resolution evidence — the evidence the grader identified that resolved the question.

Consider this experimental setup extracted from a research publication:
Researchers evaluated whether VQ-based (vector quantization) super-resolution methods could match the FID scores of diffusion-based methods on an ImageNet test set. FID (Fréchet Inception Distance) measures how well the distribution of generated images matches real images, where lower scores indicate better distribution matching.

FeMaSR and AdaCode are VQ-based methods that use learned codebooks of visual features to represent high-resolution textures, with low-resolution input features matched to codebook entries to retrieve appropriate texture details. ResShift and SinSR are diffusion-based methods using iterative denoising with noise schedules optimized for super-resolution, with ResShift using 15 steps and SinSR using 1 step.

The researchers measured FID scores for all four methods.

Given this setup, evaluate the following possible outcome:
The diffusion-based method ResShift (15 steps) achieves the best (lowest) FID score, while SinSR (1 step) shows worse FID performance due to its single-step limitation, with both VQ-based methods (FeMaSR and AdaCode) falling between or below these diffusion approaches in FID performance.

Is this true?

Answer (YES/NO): YES